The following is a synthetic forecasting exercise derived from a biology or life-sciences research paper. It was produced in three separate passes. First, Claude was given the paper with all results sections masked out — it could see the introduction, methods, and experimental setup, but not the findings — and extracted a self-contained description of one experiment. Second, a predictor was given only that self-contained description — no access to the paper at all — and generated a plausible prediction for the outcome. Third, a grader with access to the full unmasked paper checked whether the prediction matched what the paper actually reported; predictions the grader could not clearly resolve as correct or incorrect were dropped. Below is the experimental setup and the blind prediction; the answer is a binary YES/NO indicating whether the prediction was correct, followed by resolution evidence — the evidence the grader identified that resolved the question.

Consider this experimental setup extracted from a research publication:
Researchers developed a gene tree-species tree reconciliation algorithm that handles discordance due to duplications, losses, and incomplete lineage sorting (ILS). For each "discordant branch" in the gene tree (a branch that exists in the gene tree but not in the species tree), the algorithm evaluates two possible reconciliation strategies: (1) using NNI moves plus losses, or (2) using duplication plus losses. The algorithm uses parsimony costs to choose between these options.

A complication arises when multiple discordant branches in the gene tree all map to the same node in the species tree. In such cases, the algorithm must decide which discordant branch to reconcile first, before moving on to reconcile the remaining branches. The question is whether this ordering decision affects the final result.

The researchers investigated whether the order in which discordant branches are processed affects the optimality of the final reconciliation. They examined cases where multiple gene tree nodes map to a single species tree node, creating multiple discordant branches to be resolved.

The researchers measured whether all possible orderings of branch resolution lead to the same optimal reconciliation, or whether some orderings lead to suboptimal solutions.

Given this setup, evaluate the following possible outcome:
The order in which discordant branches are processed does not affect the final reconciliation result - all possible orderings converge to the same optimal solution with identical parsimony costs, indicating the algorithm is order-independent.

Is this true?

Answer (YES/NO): NO